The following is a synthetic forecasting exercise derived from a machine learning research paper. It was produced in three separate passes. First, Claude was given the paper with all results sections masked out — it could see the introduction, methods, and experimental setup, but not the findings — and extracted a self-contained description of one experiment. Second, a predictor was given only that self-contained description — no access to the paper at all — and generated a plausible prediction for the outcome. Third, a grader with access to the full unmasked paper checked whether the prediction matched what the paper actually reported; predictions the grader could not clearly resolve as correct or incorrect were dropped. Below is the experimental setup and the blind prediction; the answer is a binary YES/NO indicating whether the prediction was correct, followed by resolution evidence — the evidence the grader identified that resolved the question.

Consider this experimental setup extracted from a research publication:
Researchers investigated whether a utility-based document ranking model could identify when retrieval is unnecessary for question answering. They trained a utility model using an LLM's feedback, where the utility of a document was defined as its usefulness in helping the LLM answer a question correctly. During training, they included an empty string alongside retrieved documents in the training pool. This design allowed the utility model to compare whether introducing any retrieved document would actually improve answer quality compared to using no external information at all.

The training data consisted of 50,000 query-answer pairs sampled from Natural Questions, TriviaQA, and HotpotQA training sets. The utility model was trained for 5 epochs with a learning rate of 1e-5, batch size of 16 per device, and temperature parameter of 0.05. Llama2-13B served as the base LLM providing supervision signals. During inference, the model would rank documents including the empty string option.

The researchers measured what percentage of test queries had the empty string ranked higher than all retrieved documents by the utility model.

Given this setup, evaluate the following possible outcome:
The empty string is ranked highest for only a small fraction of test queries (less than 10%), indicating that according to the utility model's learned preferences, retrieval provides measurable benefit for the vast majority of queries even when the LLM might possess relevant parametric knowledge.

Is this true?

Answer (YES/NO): NO